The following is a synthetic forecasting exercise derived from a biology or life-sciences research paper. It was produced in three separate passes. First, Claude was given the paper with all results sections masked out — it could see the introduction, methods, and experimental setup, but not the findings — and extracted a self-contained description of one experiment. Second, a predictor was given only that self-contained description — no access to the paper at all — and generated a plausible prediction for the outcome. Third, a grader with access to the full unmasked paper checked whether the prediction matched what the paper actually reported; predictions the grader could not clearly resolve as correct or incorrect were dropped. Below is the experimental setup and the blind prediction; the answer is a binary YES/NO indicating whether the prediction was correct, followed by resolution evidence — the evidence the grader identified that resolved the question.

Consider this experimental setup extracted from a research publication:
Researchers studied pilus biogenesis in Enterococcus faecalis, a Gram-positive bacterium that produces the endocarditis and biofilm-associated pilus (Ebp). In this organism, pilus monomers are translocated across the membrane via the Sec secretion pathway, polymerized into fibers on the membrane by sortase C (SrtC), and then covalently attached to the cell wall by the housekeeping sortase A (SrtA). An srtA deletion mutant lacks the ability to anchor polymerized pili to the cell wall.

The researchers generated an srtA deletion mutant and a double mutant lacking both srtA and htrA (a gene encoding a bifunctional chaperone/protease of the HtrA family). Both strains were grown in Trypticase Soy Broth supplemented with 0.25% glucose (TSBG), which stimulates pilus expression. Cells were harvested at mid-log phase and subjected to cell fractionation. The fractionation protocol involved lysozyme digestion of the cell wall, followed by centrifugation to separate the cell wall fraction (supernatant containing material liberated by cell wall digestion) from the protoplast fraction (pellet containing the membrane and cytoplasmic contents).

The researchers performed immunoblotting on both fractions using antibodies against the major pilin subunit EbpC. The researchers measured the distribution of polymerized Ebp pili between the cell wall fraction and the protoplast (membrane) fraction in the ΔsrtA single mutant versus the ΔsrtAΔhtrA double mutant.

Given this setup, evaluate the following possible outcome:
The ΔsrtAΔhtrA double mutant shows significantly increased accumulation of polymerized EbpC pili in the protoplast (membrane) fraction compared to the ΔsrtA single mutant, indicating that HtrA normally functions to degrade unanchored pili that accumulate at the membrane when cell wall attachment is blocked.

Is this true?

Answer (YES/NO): NO